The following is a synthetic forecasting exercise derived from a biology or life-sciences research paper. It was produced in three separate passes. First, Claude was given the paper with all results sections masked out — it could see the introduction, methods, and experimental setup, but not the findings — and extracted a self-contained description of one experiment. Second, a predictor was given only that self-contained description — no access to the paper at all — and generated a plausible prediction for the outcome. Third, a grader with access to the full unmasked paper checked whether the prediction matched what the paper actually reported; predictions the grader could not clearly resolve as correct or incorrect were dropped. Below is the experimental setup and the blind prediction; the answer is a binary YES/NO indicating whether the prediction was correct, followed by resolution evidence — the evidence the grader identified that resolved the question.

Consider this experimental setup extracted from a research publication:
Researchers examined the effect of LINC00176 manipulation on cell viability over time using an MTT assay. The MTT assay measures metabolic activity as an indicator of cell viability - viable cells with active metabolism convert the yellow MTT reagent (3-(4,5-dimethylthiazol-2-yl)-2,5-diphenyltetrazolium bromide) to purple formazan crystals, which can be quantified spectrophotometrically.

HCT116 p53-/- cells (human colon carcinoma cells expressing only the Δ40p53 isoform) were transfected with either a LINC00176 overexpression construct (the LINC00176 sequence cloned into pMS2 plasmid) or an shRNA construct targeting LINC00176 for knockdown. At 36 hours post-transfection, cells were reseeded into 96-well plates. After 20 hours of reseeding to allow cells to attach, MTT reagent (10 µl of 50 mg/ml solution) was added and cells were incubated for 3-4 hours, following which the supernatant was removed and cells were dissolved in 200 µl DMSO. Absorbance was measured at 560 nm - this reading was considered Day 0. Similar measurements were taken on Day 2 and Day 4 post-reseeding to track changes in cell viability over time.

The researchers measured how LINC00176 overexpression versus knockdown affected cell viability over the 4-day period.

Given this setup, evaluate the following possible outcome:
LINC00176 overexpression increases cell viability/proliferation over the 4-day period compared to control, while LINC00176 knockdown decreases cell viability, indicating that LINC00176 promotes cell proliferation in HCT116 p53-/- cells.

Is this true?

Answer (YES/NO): NO